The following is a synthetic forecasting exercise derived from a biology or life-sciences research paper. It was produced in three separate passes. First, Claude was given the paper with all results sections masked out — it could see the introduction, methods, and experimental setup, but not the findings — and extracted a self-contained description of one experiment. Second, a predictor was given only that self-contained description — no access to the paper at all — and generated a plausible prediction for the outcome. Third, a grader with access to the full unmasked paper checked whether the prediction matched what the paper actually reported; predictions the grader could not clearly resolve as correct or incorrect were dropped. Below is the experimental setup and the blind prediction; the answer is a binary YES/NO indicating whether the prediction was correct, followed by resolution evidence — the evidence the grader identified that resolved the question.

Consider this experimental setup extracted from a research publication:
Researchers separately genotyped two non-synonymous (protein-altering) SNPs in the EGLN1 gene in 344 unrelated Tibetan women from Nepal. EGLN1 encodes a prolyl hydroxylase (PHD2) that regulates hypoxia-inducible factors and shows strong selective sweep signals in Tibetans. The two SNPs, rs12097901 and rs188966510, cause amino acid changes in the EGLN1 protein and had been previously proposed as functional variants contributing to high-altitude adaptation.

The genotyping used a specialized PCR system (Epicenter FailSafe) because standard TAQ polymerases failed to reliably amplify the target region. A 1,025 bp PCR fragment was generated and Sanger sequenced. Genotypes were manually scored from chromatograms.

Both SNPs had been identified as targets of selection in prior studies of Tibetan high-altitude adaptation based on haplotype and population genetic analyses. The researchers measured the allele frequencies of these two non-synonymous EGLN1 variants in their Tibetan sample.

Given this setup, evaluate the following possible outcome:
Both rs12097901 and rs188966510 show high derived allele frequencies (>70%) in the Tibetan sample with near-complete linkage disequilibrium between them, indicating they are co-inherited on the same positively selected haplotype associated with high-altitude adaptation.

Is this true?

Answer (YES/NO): NO